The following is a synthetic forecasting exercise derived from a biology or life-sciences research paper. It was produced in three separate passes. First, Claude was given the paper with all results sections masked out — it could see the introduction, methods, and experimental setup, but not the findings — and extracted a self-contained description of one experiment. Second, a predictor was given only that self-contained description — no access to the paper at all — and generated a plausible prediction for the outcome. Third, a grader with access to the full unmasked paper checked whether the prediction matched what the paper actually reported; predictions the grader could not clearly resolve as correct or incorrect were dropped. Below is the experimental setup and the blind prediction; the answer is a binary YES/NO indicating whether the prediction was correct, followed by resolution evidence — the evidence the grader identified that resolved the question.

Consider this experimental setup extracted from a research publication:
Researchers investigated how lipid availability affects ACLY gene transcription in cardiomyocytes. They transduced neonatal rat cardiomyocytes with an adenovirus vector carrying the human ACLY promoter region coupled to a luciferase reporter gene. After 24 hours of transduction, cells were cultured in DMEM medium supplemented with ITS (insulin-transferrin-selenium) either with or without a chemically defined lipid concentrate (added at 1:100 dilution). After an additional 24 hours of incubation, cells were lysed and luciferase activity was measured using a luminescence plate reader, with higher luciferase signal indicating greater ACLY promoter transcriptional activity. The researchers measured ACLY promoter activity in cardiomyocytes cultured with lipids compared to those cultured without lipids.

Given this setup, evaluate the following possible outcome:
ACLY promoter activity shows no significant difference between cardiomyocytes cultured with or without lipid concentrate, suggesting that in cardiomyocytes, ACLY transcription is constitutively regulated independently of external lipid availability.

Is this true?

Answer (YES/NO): NO